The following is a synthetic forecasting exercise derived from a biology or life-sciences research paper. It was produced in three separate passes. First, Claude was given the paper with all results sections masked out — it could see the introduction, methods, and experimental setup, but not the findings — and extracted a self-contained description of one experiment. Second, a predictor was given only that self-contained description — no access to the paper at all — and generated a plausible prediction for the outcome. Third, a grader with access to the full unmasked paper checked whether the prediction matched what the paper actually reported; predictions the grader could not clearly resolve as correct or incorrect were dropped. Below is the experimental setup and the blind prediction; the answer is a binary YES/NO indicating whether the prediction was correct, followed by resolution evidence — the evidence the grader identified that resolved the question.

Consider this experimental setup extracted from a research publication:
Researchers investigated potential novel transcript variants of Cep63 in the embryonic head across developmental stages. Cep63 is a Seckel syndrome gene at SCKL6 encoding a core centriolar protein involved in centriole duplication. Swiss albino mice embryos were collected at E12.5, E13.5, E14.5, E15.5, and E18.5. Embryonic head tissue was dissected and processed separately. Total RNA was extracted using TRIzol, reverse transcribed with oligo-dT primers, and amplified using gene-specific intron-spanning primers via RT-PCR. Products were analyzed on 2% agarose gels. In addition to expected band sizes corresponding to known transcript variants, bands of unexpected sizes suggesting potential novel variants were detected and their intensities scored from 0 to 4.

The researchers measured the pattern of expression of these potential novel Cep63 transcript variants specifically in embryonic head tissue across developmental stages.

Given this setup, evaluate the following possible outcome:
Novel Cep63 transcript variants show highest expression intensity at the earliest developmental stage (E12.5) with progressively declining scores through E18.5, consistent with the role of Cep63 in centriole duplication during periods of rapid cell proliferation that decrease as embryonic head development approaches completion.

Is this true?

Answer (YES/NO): NO